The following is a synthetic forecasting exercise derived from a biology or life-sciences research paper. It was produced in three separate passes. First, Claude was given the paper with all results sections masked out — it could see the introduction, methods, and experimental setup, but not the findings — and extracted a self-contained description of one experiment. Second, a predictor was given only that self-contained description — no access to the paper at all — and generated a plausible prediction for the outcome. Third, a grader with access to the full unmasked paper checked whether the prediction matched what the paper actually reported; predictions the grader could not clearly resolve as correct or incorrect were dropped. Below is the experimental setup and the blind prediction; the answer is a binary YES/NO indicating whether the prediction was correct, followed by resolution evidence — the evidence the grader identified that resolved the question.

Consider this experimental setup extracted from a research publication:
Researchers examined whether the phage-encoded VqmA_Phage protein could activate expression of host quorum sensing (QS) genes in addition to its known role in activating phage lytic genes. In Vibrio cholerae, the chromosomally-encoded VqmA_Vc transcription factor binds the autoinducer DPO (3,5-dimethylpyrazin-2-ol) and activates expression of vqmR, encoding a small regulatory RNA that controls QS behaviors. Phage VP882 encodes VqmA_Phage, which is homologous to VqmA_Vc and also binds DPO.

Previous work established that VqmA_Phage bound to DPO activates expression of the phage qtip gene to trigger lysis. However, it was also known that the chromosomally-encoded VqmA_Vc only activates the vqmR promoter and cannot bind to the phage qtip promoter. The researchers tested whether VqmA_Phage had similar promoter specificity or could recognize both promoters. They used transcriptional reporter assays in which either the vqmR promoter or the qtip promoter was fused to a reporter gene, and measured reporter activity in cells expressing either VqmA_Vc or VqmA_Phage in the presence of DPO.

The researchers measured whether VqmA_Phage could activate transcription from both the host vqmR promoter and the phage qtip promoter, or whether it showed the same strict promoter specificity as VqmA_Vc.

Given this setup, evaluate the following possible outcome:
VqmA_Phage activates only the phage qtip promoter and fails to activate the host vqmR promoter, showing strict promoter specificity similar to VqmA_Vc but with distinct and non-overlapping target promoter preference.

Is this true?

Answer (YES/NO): NO